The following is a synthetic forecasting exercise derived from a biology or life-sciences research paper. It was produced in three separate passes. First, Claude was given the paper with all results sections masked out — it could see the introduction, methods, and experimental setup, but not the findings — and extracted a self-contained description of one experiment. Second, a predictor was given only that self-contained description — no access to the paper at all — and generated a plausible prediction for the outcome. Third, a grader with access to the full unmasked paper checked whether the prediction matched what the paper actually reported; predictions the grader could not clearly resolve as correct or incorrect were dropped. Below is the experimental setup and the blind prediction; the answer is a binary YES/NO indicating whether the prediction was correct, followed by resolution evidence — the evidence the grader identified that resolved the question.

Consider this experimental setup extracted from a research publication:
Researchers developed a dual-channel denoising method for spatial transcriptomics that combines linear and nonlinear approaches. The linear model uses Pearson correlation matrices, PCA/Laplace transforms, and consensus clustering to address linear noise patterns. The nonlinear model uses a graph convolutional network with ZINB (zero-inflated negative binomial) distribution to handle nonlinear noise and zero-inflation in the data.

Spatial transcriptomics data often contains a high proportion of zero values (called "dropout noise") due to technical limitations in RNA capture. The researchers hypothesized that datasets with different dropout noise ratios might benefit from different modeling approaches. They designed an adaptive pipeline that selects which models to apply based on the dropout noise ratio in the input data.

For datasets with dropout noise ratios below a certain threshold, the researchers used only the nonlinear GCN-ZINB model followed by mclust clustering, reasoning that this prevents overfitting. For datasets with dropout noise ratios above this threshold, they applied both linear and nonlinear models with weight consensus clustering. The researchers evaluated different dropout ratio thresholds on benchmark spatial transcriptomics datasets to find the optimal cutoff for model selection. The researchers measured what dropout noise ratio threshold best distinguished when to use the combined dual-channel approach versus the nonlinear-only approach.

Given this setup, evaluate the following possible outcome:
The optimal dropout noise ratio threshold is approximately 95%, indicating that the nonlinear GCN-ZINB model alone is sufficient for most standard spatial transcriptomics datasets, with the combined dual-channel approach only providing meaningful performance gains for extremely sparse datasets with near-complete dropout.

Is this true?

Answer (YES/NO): NO